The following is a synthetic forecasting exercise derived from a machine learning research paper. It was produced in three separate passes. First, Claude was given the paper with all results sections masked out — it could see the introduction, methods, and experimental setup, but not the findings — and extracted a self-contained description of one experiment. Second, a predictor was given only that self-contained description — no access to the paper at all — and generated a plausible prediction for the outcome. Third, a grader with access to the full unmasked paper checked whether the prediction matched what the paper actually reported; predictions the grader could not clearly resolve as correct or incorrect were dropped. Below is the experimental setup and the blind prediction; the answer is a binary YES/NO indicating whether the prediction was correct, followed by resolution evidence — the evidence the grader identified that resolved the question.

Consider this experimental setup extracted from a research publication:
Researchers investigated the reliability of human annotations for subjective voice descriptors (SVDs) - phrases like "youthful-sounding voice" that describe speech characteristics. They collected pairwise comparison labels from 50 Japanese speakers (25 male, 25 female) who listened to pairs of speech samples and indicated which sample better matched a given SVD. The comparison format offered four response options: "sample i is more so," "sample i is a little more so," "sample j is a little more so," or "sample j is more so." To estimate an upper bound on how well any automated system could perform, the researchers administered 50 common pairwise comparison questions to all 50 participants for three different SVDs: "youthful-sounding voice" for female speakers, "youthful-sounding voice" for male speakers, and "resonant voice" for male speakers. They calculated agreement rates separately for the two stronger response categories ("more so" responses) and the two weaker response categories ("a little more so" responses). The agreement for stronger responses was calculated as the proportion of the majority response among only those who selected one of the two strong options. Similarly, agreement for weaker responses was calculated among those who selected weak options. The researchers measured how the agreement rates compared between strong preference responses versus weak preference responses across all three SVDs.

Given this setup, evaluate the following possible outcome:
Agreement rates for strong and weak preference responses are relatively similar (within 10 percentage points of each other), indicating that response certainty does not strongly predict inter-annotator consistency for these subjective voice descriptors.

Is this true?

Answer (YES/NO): NO